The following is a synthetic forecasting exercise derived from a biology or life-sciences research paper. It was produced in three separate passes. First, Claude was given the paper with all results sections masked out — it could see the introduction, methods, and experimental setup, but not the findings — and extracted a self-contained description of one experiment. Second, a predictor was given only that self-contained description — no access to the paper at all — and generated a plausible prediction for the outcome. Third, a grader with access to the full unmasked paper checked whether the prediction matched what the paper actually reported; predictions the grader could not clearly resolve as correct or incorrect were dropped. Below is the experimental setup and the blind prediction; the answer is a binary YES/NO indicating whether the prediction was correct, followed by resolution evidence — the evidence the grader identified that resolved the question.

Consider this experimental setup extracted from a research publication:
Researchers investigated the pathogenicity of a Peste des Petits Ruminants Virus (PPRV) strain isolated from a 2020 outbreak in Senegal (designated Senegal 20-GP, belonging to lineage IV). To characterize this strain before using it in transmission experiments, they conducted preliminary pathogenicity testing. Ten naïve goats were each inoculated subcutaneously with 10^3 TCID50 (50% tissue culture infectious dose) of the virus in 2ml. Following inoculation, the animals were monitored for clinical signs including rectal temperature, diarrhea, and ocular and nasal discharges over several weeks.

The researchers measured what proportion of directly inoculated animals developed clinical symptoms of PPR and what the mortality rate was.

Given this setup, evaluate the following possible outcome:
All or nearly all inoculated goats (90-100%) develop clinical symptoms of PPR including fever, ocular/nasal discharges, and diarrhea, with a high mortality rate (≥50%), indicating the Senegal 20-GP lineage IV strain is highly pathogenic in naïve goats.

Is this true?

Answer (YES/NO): NO